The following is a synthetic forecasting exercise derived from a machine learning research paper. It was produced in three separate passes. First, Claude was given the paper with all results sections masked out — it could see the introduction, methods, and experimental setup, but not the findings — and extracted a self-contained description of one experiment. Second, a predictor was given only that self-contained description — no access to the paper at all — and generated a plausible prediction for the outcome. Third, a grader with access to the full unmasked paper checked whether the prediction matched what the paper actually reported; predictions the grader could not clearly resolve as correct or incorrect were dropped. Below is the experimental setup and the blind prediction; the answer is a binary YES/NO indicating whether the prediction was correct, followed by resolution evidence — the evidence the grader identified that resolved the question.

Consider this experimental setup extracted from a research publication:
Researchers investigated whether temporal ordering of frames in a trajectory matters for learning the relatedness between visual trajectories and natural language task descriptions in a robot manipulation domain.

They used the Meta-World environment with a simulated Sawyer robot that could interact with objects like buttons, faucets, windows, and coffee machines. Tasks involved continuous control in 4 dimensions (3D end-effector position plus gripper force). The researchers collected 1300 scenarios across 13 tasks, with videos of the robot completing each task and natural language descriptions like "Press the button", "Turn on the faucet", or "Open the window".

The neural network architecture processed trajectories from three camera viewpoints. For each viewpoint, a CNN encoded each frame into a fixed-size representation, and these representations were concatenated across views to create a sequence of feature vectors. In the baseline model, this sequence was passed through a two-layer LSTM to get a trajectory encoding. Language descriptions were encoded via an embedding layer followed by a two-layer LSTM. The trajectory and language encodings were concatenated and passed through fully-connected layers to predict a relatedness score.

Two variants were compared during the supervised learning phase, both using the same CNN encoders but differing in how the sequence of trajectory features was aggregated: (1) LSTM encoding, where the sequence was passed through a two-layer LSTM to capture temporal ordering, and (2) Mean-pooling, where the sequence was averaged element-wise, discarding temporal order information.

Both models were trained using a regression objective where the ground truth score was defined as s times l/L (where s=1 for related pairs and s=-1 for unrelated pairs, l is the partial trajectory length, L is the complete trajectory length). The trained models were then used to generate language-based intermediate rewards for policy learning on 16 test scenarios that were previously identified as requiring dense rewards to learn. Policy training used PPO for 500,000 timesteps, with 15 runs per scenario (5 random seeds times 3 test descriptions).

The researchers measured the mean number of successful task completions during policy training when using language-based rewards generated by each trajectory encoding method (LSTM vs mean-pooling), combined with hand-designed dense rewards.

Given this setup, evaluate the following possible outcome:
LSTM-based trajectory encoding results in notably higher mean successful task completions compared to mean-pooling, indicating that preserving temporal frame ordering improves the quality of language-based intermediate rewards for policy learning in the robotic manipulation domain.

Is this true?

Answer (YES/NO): YES